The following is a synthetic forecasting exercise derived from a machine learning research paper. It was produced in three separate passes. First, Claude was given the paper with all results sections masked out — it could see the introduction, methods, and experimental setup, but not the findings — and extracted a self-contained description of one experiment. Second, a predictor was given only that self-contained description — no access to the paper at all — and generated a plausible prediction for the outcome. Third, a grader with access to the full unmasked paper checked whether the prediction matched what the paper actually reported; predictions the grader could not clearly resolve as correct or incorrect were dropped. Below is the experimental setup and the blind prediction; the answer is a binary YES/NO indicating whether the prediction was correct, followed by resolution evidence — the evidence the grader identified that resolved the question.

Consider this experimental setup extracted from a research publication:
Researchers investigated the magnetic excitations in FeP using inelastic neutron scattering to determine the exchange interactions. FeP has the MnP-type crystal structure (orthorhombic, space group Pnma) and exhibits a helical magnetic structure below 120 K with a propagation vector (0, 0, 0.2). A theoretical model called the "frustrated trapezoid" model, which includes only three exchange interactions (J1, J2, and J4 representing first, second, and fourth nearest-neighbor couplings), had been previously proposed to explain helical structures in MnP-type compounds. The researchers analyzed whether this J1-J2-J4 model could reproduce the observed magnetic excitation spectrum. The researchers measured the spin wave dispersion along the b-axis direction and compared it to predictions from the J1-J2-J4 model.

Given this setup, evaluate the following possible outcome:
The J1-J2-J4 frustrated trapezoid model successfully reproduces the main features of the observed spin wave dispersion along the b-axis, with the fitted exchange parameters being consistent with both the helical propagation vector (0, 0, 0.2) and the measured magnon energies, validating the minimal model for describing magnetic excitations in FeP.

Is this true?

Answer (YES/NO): NO